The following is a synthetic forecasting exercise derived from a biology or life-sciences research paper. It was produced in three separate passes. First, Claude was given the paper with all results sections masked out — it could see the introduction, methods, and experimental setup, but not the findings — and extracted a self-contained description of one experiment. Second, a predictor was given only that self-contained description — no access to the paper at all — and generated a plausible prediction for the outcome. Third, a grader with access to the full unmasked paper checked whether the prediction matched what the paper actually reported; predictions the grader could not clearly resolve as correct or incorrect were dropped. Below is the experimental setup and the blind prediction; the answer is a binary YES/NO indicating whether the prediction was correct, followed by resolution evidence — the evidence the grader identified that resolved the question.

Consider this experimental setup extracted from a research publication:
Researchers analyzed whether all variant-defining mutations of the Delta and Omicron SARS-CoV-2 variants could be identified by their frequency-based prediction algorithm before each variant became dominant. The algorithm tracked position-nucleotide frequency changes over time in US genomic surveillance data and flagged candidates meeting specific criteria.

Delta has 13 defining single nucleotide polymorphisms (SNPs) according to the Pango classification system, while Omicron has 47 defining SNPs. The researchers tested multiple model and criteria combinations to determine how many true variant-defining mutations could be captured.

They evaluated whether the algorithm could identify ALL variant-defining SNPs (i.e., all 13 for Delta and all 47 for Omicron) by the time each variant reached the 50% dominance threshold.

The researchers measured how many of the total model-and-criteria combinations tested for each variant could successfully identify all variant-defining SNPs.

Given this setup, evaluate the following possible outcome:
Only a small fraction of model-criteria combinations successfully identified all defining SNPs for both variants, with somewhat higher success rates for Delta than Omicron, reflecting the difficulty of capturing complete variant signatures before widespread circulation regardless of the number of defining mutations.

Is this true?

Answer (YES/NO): NO